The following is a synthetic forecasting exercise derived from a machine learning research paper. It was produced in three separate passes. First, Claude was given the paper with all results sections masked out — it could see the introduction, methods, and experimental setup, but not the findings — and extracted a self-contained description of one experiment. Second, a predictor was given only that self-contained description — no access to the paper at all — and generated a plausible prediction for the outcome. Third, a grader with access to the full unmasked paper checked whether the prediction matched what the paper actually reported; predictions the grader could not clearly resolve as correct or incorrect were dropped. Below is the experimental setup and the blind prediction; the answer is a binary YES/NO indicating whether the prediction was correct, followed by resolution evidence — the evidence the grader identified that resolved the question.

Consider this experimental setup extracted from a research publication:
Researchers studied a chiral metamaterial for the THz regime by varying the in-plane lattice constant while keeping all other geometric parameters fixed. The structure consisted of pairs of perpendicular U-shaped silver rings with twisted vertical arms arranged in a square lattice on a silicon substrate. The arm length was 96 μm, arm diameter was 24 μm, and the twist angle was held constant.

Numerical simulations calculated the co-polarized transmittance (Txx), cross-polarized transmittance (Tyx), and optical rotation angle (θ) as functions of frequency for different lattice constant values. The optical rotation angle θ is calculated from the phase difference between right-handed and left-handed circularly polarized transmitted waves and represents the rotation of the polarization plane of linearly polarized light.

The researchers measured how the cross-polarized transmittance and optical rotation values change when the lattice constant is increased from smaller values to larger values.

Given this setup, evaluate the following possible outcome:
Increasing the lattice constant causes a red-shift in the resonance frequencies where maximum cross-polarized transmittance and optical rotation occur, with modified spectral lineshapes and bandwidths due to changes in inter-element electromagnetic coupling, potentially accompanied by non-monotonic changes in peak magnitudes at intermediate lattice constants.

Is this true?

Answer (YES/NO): NO